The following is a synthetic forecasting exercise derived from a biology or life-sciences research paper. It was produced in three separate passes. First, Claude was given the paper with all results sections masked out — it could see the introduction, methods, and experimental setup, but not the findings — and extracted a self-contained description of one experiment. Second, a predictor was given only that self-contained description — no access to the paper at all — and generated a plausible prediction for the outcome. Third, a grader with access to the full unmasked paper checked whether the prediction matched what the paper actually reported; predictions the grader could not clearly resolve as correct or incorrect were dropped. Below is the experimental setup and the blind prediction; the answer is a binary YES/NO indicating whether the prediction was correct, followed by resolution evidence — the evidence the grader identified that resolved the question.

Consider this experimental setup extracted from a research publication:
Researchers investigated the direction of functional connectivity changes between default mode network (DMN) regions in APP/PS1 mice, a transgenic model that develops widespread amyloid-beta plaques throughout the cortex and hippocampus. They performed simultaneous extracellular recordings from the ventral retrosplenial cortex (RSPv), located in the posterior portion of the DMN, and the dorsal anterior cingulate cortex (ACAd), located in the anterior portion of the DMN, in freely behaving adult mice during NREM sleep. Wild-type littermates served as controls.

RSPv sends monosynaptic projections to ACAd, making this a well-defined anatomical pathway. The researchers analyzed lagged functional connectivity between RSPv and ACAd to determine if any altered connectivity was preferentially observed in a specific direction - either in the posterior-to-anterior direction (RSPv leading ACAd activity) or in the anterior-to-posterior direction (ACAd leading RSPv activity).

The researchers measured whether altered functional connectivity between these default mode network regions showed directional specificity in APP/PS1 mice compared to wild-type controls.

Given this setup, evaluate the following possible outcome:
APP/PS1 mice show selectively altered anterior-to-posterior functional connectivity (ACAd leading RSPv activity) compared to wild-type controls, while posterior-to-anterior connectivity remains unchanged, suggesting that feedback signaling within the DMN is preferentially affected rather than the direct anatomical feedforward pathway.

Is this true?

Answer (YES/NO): NO